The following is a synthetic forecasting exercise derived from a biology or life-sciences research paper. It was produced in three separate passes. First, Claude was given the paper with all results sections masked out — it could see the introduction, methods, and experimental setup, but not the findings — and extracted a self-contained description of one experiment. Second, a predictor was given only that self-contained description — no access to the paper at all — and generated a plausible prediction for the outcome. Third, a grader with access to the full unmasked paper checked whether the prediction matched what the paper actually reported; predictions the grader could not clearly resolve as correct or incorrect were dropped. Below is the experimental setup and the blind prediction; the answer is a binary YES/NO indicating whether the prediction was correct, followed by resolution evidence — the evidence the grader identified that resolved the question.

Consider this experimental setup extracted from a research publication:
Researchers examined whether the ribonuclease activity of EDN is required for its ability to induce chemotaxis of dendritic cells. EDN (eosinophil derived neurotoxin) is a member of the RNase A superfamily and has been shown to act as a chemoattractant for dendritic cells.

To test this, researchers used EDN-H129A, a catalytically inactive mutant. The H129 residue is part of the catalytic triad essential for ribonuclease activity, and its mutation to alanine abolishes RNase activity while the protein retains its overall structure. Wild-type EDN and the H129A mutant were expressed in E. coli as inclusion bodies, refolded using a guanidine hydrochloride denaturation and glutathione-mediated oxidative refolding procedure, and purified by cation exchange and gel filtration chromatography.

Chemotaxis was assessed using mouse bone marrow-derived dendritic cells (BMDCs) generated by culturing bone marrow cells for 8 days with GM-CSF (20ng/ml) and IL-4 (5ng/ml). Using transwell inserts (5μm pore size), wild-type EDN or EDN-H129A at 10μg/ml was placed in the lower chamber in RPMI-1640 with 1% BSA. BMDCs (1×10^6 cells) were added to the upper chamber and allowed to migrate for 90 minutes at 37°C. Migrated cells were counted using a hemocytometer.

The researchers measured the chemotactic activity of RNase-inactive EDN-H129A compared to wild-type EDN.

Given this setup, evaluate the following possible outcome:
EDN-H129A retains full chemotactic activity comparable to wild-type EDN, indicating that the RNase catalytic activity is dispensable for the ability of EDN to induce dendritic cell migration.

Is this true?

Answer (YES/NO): NO